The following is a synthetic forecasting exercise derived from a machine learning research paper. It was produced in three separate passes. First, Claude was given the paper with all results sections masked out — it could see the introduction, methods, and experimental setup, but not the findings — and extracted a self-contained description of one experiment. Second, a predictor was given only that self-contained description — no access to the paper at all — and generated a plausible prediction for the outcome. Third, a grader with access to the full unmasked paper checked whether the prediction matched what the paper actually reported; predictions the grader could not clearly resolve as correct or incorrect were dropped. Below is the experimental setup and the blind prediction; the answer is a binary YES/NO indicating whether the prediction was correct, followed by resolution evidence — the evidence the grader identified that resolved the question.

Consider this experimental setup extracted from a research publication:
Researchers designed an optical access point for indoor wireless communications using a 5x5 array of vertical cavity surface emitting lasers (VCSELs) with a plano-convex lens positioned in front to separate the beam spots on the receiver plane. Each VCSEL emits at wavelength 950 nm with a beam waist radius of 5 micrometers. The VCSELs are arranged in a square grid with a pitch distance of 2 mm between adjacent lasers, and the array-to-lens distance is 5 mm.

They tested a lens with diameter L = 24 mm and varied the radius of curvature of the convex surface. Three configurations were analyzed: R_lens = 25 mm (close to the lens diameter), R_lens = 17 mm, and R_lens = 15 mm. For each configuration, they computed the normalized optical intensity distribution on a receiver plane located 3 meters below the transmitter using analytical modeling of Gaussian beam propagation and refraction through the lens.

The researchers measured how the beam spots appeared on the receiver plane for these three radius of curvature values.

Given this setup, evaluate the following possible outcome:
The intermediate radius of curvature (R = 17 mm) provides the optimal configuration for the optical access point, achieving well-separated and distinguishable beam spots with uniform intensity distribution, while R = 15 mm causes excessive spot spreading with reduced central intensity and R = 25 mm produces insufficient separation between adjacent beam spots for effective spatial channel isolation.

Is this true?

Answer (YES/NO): NO